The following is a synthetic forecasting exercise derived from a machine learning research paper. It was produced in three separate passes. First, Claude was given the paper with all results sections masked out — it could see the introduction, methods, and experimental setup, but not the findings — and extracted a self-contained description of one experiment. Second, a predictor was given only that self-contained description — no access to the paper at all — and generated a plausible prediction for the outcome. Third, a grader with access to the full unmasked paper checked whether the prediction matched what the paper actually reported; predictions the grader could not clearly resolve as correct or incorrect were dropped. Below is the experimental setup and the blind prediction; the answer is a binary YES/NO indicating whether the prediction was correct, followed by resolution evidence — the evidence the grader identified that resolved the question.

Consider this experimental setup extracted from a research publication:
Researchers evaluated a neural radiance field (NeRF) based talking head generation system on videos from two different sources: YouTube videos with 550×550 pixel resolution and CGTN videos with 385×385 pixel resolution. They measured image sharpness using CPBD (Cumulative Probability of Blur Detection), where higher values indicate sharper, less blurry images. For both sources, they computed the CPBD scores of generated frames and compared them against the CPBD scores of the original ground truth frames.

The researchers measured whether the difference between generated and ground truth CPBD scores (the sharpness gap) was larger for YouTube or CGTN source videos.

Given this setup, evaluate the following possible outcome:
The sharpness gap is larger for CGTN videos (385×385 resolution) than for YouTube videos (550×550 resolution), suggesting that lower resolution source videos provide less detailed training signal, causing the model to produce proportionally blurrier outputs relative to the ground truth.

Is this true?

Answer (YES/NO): YES